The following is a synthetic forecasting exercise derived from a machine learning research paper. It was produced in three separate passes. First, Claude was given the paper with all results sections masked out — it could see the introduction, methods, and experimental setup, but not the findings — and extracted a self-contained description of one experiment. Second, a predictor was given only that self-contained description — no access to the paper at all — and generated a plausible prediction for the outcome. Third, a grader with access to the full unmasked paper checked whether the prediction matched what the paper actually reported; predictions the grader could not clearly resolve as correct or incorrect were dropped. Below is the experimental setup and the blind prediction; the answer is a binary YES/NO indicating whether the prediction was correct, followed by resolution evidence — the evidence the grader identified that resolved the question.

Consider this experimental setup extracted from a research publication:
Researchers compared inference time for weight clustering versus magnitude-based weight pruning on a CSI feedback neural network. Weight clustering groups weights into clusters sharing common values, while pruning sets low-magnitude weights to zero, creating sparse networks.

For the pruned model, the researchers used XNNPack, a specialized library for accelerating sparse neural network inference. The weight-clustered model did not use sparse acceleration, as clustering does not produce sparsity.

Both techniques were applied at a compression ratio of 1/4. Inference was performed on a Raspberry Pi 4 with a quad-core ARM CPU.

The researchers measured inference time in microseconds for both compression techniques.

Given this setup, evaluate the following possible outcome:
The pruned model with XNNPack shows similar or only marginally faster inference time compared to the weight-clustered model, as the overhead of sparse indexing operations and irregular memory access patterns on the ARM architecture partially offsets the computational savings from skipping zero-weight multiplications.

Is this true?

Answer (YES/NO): NO